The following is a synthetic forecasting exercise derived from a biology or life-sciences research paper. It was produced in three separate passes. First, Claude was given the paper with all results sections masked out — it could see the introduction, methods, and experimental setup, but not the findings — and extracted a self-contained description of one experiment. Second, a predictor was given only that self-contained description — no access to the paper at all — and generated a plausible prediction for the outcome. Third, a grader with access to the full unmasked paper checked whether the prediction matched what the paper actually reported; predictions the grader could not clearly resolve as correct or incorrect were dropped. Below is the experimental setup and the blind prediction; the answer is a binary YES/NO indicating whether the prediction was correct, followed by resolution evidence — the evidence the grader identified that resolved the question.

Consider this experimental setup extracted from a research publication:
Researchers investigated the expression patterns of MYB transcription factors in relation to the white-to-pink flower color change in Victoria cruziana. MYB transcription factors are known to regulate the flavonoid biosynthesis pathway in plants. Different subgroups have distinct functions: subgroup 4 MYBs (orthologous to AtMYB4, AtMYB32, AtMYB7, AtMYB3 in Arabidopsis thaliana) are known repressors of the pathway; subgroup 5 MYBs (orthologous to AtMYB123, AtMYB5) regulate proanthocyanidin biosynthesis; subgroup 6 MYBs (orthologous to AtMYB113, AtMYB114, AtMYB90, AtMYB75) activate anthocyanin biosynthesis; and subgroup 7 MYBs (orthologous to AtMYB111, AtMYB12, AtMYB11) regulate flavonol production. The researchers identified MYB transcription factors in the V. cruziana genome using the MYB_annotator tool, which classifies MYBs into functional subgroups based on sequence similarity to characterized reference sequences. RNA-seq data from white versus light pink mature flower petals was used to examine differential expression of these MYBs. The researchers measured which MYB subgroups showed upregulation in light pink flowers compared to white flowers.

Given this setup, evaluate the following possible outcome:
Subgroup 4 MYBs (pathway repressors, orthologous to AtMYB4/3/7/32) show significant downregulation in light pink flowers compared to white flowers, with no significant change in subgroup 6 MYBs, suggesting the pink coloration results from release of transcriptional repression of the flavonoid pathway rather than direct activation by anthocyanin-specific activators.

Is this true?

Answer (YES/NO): NO